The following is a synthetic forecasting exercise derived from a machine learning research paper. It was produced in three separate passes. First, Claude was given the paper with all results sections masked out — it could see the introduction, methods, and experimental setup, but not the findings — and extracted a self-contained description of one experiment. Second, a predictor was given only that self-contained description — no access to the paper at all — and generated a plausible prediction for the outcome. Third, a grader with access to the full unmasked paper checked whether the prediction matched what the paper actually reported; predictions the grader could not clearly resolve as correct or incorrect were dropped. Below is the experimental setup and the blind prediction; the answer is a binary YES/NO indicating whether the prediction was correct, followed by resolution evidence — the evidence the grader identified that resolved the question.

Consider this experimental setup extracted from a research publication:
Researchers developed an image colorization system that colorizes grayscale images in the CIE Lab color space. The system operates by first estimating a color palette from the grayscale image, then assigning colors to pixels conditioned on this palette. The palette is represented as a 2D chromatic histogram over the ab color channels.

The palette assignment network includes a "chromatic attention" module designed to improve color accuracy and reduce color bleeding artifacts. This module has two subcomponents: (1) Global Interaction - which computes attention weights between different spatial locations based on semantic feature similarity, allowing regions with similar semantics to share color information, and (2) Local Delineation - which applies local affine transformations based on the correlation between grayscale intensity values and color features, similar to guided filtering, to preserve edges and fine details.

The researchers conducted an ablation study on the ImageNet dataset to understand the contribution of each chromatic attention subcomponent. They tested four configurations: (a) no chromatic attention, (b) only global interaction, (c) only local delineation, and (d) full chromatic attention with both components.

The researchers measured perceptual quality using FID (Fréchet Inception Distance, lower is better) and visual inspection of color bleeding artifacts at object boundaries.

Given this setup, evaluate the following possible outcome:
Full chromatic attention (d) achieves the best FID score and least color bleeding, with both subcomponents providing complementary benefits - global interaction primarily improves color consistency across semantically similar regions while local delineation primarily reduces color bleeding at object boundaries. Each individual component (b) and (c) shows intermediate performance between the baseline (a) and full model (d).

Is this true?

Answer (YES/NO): NO